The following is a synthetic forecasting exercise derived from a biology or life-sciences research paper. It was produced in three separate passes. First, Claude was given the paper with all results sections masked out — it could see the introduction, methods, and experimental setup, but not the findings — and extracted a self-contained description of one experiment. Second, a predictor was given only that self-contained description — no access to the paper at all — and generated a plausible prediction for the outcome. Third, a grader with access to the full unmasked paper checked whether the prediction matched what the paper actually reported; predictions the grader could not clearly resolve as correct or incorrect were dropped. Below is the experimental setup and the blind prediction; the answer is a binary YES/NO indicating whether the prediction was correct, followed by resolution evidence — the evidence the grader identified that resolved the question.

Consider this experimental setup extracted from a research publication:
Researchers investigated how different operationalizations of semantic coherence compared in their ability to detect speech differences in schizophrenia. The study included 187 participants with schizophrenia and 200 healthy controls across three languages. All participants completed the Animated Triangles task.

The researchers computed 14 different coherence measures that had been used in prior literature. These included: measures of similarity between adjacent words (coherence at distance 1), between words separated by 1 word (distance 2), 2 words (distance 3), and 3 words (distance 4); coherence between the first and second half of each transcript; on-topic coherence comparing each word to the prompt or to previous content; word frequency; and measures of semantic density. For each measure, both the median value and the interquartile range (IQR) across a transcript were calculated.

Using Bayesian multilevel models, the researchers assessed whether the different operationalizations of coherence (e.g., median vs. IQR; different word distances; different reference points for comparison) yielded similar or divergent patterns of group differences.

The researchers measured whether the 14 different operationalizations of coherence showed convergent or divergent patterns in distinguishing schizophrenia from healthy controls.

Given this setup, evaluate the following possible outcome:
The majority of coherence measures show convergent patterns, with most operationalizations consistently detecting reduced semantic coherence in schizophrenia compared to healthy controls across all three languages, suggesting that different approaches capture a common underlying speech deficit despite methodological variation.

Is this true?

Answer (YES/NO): NO